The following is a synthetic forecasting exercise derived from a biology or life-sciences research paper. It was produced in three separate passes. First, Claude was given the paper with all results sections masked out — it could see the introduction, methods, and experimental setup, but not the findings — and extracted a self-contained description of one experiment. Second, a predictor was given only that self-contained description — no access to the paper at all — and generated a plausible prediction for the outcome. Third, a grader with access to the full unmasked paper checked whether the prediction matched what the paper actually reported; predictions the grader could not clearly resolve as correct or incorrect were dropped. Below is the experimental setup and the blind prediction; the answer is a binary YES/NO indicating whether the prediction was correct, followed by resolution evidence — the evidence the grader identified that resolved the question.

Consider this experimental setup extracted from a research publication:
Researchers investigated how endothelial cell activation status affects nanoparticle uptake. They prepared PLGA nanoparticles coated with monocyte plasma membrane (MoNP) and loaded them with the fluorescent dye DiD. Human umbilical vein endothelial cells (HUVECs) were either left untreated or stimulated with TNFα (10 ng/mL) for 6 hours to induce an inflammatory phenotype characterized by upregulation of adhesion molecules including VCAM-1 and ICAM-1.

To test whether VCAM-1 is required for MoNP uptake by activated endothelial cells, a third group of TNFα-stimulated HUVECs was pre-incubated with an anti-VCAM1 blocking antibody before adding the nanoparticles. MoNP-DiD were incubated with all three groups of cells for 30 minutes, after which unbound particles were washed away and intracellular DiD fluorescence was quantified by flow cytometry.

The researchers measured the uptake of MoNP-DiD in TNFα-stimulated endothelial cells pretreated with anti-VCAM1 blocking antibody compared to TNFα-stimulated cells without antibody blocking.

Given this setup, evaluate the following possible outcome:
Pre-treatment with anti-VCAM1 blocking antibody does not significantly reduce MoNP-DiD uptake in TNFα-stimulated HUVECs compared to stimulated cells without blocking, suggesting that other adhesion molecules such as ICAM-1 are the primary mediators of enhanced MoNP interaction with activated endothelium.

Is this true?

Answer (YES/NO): NO